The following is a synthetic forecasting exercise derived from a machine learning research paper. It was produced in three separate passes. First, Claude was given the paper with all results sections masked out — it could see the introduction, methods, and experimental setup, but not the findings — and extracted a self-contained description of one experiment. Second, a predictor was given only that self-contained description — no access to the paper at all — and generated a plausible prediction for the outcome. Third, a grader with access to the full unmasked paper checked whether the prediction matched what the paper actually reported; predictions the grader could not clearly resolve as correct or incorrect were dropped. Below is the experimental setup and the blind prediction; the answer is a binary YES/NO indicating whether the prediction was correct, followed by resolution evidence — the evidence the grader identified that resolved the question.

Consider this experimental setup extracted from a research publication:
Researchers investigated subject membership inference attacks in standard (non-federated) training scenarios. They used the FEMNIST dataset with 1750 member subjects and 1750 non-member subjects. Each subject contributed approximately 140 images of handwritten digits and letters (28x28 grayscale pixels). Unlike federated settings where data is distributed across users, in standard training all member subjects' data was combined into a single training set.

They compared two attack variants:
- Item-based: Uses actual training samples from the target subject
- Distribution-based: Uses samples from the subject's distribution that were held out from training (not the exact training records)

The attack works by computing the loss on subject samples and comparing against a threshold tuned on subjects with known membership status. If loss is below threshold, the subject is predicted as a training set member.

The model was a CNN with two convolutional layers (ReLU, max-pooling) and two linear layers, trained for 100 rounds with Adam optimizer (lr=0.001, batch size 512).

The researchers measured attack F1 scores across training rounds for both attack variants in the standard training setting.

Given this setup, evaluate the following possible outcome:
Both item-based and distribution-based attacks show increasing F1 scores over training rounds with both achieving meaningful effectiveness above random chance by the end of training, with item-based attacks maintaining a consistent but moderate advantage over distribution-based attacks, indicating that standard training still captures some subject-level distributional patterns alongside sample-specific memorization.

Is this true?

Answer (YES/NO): YES